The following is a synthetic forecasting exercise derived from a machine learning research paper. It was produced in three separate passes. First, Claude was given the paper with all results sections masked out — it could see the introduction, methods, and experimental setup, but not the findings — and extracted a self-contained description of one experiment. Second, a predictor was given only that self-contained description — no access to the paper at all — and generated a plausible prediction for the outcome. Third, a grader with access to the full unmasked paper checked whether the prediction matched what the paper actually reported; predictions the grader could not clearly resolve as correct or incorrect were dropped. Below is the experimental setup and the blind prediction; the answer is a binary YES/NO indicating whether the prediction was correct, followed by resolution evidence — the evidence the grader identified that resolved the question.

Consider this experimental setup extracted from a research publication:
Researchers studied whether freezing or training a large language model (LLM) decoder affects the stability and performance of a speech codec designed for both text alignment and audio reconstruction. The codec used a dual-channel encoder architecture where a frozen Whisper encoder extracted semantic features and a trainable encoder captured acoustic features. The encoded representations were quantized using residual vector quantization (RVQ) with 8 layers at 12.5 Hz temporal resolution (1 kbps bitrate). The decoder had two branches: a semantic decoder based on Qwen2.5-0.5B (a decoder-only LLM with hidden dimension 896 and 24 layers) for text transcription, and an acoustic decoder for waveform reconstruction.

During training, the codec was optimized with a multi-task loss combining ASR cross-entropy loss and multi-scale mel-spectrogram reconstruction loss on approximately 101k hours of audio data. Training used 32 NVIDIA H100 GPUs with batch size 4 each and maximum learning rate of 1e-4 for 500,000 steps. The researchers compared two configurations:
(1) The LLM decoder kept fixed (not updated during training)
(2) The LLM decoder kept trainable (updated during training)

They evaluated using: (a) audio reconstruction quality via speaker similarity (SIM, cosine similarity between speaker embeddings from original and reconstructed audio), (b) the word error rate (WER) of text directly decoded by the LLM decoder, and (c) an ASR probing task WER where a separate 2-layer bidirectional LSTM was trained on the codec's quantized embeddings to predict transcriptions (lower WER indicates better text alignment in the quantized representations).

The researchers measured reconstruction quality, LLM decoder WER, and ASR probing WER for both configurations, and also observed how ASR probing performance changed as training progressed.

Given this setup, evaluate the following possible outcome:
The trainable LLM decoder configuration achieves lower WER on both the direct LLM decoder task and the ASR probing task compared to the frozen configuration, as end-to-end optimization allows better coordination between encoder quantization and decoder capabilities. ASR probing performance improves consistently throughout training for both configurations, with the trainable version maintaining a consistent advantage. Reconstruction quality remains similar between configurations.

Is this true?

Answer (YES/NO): NO